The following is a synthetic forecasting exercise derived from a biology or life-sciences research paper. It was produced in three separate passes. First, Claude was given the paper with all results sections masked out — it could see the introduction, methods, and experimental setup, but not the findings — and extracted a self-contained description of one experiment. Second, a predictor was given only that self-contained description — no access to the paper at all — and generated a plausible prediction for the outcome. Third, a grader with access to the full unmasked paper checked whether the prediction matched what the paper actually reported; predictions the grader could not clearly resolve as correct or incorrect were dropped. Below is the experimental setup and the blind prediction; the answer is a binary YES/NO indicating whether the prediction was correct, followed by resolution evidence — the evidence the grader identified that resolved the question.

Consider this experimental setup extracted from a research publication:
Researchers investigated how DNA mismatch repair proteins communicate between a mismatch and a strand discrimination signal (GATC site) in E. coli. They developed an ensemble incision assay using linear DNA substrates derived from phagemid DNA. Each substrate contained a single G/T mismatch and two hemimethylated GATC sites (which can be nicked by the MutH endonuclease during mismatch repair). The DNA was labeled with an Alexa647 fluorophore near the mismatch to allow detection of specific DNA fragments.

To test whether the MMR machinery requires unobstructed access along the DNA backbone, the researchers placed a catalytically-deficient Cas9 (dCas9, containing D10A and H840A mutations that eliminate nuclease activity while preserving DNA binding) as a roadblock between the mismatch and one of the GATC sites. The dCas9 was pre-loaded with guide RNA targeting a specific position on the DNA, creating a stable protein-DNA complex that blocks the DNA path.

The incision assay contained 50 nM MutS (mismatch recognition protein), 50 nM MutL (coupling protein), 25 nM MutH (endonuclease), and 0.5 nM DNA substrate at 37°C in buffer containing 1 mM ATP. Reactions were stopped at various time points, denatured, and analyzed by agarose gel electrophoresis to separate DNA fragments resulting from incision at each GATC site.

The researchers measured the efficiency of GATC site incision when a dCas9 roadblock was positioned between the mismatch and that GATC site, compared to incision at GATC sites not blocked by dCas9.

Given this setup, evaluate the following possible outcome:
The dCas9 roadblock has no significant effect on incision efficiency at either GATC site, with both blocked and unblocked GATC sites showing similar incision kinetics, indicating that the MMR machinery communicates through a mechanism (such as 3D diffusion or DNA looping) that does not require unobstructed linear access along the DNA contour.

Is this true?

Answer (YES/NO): NO